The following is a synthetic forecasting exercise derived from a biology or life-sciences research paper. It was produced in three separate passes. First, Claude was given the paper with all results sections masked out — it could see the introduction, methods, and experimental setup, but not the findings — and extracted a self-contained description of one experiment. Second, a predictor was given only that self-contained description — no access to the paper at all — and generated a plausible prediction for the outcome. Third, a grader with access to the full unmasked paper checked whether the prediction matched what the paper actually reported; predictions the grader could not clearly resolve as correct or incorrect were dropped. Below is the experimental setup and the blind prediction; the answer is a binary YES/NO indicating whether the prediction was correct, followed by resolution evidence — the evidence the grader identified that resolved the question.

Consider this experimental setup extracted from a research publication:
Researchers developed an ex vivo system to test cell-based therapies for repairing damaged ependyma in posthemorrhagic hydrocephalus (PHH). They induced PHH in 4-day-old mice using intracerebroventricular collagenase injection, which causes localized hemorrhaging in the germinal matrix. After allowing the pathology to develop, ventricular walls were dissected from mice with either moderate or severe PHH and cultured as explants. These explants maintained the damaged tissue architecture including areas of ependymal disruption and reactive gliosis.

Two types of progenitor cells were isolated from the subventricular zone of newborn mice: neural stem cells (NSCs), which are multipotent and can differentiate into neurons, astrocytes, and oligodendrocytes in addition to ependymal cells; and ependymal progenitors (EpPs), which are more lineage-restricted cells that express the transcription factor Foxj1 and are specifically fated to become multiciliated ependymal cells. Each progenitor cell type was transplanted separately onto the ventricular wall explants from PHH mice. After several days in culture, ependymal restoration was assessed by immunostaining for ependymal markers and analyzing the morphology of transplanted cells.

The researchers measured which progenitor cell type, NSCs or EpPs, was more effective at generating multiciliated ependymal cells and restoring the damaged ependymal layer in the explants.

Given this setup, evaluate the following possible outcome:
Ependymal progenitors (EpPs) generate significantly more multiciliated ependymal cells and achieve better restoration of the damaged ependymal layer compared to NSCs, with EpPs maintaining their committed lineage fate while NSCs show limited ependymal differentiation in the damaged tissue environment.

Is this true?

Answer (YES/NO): YES